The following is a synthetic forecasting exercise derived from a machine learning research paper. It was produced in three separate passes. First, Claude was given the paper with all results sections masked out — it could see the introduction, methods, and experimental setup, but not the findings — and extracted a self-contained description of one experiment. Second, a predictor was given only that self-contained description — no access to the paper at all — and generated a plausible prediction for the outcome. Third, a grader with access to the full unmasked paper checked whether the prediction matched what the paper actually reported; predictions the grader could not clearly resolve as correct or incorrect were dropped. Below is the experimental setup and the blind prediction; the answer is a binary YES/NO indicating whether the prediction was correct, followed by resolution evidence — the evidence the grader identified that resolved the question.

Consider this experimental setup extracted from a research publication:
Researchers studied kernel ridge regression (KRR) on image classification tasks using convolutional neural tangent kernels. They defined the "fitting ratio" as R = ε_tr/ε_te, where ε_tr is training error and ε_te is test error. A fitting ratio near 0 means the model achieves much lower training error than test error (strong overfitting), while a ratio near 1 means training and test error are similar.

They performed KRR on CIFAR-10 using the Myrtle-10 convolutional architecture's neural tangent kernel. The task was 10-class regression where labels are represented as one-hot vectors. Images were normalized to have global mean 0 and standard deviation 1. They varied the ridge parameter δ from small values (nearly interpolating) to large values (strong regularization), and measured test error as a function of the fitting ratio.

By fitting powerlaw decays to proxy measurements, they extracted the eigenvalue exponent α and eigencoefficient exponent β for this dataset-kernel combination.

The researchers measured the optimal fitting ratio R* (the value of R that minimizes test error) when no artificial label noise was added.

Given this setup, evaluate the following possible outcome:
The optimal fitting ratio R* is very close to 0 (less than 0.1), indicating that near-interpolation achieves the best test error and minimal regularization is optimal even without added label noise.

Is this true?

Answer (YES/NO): YES